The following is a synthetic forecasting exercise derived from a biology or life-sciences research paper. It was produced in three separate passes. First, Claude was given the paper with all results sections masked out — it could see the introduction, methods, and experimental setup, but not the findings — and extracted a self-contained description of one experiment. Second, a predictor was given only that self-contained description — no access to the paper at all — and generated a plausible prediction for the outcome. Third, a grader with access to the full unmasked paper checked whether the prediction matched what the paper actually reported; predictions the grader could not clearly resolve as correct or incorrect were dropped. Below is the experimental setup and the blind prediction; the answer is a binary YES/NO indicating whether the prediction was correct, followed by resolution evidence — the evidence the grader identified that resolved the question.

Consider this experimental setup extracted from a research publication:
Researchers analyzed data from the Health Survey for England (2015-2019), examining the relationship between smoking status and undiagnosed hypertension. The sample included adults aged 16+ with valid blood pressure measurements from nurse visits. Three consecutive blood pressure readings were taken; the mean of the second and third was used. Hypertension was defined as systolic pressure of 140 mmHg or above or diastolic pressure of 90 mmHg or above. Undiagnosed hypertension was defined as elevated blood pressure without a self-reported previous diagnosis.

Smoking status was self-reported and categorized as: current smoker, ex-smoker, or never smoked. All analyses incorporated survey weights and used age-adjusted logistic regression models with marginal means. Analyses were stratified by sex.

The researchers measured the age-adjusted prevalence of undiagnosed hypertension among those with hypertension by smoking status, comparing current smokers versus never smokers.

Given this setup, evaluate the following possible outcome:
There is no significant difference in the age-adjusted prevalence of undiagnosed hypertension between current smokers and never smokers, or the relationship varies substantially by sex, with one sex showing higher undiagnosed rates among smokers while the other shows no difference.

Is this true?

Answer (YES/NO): NO